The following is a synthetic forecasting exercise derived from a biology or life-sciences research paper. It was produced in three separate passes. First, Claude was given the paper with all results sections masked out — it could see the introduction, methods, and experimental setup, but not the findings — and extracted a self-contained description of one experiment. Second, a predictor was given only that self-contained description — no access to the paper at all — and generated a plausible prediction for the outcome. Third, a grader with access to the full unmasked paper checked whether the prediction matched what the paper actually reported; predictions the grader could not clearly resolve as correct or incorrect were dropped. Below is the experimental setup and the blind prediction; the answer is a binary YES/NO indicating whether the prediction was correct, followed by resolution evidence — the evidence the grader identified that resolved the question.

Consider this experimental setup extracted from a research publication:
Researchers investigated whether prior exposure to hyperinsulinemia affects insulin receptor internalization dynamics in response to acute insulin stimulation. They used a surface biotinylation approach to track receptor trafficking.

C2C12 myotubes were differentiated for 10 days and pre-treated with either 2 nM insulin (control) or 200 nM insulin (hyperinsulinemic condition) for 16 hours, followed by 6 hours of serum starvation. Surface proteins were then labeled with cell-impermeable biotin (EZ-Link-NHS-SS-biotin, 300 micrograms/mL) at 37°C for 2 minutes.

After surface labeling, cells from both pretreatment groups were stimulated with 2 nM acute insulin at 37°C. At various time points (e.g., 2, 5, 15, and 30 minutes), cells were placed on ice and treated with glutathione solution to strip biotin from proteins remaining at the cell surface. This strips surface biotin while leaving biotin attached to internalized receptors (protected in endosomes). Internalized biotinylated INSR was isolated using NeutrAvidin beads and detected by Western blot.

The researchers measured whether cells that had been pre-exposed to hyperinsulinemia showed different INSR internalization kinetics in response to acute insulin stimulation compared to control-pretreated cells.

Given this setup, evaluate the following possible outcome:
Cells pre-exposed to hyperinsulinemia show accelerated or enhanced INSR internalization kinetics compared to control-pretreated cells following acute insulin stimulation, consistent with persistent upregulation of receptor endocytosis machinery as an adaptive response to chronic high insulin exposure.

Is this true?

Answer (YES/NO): NO